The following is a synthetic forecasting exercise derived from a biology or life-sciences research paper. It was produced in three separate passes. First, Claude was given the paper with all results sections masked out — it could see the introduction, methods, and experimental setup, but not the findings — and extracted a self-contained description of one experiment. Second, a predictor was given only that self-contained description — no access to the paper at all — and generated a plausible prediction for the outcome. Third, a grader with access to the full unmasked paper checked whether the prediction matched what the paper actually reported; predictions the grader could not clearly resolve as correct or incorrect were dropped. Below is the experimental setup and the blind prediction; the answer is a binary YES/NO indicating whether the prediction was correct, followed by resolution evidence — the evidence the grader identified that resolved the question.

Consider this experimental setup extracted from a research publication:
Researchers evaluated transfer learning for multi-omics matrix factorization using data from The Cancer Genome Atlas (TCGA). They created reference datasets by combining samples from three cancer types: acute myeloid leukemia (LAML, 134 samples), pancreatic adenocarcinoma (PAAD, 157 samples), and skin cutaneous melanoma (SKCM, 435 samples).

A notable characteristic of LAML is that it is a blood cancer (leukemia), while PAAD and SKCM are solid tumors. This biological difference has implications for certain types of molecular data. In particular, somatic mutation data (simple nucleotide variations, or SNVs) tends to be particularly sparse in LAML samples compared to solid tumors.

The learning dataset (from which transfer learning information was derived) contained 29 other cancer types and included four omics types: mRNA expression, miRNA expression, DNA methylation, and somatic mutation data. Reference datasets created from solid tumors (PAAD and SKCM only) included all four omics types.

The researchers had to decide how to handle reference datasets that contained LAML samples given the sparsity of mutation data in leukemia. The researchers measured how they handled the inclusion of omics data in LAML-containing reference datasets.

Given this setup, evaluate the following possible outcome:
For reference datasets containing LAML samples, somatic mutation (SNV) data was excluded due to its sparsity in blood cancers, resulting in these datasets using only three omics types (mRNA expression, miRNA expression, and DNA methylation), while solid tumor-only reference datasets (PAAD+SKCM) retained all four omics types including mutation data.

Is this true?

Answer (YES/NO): YES